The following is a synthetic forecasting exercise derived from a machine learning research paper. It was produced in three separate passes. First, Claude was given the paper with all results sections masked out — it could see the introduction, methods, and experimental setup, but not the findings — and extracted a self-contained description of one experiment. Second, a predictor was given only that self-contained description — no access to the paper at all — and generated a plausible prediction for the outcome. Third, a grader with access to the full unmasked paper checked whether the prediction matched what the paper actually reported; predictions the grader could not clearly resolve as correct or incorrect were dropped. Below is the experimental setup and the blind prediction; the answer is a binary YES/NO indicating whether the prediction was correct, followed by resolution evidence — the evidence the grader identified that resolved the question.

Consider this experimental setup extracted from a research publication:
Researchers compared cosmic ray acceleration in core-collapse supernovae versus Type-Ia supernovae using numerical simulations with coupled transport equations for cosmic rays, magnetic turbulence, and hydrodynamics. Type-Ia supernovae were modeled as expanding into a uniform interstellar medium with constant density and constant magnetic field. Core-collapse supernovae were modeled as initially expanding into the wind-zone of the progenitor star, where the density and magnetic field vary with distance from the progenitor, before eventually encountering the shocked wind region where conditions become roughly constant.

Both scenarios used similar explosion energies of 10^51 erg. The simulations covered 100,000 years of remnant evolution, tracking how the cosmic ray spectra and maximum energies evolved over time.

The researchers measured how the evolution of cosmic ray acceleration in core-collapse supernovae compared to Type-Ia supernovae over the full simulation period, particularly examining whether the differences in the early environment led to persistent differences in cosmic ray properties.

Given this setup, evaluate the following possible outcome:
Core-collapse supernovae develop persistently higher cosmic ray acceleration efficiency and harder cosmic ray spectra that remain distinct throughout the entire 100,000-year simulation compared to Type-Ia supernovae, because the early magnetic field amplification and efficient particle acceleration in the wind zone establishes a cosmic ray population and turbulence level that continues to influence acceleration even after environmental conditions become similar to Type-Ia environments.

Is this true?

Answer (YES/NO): NO